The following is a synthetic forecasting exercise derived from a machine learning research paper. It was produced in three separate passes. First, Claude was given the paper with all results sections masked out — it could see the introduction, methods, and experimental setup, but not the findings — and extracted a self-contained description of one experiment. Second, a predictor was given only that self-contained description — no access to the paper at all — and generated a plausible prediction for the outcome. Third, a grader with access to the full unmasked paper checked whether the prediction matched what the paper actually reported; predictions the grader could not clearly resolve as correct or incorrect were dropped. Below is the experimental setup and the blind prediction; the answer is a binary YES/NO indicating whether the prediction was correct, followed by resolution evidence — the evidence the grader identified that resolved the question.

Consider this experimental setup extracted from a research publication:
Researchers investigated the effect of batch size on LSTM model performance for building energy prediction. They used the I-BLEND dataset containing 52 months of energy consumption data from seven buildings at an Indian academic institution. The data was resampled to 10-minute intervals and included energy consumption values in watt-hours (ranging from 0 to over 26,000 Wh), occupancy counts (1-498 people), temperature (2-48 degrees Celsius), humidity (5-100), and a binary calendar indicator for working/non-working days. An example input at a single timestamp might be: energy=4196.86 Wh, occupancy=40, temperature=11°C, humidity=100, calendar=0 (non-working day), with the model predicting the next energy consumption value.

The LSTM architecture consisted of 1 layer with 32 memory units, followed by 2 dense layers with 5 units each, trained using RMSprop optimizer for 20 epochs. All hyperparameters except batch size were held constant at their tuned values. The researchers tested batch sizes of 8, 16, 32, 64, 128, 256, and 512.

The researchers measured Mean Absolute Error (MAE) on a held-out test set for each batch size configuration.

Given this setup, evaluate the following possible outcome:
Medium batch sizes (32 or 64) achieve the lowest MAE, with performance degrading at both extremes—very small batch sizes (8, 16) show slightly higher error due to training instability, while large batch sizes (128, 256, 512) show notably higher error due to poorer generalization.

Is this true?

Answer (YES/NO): YES